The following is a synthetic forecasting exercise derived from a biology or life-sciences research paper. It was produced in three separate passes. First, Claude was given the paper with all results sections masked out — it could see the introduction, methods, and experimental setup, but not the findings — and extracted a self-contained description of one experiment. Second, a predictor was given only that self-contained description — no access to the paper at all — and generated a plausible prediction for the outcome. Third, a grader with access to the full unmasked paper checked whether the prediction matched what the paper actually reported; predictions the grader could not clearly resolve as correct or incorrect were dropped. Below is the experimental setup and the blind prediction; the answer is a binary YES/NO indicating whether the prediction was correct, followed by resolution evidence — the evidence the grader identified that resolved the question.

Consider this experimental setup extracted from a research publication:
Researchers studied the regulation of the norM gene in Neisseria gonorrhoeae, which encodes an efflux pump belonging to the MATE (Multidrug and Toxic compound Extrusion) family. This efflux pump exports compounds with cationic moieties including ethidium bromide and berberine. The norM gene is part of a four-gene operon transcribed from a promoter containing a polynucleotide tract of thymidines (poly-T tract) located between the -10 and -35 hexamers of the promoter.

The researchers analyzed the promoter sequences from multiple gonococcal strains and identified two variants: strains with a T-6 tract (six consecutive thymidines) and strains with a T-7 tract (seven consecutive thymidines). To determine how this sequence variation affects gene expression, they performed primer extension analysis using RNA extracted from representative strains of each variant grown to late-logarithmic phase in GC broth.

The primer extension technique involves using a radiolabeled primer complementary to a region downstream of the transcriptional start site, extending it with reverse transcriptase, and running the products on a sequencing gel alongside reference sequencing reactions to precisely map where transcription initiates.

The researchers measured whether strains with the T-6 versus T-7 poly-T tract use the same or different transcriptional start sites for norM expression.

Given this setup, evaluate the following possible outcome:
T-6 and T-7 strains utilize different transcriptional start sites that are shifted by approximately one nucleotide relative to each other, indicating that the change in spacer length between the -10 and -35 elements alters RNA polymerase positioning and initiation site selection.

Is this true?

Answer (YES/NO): NO